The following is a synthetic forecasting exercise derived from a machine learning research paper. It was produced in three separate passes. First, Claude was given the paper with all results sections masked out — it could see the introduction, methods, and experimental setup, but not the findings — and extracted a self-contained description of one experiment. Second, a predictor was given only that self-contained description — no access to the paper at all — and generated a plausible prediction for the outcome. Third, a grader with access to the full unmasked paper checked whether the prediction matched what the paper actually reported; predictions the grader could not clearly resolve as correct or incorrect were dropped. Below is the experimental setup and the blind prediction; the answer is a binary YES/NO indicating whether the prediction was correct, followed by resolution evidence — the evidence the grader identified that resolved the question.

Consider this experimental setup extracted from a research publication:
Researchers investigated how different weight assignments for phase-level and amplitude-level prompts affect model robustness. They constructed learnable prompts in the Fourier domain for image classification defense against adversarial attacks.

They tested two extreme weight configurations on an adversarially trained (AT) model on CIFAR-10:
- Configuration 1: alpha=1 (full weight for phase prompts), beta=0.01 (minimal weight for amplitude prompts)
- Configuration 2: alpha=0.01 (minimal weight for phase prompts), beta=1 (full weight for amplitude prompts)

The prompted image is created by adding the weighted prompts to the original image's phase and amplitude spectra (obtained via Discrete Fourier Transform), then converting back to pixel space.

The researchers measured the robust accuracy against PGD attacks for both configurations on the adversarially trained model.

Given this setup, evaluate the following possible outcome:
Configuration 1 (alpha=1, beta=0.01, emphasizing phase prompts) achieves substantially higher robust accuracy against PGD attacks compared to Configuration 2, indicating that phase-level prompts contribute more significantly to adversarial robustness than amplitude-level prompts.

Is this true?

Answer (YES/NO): NO